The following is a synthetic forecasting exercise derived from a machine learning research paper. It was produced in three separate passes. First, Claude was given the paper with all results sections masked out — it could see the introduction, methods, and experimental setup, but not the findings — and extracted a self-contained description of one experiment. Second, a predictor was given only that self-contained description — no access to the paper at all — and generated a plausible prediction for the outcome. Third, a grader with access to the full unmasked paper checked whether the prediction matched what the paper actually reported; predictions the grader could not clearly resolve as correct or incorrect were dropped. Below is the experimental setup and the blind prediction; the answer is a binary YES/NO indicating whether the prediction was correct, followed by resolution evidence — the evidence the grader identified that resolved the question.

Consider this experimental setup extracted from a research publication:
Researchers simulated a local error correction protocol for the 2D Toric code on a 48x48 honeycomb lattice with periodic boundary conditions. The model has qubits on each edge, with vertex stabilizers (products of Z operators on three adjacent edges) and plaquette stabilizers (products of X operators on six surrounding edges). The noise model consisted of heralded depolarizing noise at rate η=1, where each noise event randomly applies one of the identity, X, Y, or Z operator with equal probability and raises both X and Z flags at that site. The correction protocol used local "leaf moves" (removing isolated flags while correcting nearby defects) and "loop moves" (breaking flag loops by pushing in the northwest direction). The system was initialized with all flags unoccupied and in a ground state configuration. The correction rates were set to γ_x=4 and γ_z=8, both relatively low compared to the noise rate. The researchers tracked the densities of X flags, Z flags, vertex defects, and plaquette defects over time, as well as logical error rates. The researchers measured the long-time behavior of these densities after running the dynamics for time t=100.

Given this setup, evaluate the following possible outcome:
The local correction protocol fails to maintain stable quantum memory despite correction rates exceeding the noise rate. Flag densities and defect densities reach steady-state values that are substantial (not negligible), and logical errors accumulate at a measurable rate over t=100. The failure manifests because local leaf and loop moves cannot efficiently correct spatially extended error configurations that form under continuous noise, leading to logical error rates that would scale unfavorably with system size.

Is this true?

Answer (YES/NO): YES